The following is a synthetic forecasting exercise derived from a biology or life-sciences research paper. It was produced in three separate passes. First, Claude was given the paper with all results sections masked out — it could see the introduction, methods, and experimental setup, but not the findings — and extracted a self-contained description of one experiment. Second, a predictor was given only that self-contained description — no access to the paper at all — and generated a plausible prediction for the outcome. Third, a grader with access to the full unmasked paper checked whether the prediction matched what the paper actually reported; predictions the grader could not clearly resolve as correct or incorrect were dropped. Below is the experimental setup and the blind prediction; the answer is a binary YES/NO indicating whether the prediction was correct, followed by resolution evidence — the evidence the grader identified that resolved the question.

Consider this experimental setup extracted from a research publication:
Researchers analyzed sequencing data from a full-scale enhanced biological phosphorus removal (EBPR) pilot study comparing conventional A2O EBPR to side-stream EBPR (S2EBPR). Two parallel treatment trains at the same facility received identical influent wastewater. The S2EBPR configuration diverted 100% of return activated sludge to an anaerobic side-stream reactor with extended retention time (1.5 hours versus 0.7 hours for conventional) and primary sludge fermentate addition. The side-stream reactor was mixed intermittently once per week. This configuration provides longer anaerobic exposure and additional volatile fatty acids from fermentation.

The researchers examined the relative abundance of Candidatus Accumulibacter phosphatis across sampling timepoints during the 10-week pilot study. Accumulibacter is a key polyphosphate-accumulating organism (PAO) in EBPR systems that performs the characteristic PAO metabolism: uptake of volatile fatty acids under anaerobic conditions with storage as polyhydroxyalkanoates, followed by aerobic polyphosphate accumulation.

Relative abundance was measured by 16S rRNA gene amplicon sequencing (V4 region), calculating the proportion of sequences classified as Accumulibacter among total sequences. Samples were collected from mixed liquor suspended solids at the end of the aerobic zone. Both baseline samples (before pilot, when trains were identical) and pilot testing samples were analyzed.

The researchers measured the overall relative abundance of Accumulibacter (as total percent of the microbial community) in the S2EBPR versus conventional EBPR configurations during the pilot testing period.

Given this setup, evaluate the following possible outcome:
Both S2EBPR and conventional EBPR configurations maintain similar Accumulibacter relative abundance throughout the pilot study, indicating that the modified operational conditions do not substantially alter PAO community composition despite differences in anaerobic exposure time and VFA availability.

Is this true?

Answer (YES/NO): YES